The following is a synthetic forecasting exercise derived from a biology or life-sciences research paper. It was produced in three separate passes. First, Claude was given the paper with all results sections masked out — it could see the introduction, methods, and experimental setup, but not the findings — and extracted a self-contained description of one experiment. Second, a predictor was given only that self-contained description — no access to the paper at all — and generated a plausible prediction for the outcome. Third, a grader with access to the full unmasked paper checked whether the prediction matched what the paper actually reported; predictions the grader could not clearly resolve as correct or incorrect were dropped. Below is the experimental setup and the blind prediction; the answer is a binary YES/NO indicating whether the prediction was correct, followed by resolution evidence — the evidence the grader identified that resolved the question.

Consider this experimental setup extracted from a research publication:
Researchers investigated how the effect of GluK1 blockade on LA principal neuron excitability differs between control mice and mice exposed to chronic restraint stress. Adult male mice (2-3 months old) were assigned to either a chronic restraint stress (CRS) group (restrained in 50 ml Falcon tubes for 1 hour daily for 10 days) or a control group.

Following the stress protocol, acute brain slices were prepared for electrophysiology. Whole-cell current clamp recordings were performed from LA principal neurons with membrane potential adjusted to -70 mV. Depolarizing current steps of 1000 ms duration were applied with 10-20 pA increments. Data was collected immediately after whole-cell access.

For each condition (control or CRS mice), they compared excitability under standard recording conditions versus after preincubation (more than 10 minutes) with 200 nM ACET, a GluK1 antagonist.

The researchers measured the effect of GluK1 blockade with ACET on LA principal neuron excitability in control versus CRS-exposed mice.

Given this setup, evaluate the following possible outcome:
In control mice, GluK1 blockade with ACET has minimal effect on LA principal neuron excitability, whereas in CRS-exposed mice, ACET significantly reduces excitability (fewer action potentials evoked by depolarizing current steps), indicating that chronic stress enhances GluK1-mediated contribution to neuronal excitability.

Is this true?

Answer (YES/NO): NO